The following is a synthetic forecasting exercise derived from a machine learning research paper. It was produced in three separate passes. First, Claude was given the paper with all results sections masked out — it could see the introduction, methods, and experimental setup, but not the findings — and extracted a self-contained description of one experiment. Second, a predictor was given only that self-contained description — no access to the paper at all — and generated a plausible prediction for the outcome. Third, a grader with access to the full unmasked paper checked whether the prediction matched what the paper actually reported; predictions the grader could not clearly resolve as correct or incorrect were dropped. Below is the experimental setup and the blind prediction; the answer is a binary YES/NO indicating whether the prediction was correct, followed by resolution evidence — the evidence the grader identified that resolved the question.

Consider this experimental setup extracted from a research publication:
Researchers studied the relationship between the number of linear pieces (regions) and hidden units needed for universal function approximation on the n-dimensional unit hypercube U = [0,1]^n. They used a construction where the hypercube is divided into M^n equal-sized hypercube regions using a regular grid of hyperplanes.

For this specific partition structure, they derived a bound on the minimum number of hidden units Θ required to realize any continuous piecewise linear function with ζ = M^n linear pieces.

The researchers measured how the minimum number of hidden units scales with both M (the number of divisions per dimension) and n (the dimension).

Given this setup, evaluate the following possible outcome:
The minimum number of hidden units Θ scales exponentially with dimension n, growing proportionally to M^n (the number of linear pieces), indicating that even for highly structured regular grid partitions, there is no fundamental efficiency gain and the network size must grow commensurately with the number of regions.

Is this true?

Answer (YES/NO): NO